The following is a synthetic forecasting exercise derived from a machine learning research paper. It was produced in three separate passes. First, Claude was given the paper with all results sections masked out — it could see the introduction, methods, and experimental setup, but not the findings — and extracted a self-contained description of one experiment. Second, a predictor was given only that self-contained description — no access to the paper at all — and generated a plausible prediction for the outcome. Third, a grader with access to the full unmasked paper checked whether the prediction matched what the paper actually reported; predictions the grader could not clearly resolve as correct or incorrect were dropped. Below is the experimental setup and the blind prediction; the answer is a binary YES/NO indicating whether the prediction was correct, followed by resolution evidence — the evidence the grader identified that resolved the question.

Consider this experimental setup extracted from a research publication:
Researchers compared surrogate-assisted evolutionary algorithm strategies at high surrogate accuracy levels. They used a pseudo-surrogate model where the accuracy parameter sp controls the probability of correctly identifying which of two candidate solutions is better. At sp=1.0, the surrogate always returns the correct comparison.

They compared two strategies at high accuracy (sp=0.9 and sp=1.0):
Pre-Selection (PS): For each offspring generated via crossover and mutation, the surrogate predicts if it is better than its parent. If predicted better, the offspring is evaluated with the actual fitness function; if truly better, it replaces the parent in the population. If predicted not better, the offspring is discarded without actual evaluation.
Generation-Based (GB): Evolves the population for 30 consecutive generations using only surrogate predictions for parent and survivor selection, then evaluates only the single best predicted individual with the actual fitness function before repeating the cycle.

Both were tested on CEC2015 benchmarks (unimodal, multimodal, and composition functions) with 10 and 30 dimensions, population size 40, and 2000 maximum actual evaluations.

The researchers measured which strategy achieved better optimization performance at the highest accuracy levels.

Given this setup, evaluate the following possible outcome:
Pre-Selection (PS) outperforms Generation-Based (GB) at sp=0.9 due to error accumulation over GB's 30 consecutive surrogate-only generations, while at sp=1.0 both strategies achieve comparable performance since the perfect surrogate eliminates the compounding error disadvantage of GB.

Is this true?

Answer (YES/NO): NO